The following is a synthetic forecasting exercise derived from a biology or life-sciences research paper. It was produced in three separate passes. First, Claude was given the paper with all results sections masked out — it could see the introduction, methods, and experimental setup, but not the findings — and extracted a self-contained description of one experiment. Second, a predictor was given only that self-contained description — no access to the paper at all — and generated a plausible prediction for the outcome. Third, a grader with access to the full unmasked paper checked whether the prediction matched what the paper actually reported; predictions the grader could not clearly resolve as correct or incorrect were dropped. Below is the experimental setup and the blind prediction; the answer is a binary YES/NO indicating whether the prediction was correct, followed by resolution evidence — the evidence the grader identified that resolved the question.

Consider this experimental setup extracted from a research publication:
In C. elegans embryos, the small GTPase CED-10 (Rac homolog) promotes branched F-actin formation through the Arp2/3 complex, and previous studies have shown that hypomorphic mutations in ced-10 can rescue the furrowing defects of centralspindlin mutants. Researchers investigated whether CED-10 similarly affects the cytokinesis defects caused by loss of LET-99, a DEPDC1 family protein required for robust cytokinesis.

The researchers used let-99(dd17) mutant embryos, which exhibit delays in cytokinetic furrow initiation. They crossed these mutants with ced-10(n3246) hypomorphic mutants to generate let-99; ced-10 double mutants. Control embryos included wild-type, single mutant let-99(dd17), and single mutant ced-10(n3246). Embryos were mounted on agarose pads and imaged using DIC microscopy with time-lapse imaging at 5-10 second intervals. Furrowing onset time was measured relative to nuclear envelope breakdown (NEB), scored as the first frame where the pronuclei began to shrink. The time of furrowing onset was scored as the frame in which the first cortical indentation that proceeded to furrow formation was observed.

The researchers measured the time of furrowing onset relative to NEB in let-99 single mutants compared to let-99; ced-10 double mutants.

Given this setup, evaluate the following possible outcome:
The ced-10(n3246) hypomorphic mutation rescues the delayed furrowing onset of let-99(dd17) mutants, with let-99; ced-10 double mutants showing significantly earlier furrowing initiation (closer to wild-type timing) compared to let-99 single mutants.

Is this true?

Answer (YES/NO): YES